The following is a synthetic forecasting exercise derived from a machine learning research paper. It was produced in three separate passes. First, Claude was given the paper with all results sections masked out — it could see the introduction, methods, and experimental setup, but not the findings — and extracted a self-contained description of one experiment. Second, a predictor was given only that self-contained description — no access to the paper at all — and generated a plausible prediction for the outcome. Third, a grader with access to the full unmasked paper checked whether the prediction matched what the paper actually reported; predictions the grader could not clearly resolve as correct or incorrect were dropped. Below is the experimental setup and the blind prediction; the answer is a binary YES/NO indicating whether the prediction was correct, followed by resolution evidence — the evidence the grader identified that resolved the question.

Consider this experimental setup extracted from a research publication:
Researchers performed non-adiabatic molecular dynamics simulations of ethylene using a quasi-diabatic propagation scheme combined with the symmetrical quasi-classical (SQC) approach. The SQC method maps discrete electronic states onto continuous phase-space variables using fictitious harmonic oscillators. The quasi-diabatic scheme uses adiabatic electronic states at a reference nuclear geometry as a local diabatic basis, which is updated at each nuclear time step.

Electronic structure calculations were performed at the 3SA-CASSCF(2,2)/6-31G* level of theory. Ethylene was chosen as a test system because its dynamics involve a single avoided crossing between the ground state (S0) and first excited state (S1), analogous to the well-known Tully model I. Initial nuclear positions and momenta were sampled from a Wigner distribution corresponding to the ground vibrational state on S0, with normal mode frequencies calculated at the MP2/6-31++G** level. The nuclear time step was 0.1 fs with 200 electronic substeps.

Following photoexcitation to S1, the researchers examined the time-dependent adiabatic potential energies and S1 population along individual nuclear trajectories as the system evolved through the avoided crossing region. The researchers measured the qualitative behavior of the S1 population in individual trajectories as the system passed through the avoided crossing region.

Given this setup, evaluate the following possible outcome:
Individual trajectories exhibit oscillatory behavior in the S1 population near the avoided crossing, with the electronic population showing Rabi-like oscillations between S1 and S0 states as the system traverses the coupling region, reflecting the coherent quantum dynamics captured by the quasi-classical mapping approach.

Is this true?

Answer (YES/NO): YES